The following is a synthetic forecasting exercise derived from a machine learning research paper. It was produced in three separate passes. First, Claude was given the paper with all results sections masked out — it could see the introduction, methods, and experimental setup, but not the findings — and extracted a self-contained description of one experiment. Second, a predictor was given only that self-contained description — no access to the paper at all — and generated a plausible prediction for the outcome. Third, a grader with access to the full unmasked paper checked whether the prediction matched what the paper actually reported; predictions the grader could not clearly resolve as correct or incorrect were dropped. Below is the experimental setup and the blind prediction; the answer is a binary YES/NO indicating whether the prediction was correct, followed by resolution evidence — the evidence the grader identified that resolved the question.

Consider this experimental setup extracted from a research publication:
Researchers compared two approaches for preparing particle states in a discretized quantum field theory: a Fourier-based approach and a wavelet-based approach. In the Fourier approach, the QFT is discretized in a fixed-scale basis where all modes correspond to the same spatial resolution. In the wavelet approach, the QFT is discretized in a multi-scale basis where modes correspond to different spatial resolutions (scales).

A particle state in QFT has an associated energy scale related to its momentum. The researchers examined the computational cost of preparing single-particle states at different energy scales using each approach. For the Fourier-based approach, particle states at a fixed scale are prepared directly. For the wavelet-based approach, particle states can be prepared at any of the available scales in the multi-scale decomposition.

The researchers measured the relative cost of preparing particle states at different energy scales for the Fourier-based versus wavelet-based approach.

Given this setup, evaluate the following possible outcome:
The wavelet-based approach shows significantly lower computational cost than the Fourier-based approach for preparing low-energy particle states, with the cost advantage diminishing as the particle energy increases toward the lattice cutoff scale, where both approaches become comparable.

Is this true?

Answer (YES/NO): YES